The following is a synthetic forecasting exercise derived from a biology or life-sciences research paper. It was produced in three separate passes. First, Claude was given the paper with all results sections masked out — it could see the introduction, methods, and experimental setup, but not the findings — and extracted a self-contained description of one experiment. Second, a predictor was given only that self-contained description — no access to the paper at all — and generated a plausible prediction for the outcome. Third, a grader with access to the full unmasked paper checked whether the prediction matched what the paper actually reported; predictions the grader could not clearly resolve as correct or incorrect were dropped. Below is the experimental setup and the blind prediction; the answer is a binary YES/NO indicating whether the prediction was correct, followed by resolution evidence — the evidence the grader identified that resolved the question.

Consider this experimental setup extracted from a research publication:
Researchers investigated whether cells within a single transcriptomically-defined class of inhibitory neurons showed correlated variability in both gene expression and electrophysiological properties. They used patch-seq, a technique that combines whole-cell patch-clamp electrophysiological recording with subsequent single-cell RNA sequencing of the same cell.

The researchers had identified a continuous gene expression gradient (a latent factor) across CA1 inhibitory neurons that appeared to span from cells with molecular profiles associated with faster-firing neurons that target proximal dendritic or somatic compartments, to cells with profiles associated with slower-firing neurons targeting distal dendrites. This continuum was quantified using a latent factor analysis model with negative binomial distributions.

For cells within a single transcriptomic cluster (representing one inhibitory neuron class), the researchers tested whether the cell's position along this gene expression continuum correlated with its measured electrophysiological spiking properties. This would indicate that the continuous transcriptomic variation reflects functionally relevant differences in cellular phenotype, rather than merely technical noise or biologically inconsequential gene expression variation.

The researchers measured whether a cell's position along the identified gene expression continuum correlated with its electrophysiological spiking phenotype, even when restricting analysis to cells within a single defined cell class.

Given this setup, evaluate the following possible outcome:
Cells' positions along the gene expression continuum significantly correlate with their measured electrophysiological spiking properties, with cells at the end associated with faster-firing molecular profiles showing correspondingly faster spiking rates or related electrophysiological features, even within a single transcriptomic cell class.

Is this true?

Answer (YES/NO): YES